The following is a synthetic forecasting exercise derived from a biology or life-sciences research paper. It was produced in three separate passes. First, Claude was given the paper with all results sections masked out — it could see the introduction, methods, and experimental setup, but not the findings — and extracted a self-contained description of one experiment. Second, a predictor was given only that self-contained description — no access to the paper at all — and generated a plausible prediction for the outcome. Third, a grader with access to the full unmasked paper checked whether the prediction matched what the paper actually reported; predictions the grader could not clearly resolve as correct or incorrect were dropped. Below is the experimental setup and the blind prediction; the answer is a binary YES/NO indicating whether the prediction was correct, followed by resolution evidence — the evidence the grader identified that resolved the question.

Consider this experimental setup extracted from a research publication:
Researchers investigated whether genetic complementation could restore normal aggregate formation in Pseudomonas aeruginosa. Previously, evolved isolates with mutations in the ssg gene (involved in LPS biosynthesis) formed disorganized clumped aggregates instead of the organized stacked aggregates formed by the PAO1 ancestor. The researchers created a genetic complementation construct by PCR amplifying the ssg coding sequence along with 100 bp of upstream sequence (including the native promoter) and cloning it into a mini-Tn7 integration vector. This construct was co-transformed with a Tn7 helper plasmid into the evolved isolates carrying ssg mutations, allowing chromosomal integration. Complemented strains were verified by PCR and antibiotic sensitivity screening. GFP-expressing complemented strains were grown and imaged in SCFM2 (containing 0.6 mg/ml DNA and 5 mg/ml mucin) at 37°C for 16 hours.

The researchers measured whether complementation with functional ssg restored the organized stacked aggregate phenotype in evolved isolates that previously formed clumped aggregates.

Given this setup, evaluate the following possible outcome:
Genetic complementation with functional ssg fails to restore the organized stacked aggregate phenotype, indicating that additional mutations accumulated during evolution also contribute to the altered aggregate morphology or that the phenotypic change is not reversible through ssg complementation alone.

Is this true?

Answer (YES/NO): NO